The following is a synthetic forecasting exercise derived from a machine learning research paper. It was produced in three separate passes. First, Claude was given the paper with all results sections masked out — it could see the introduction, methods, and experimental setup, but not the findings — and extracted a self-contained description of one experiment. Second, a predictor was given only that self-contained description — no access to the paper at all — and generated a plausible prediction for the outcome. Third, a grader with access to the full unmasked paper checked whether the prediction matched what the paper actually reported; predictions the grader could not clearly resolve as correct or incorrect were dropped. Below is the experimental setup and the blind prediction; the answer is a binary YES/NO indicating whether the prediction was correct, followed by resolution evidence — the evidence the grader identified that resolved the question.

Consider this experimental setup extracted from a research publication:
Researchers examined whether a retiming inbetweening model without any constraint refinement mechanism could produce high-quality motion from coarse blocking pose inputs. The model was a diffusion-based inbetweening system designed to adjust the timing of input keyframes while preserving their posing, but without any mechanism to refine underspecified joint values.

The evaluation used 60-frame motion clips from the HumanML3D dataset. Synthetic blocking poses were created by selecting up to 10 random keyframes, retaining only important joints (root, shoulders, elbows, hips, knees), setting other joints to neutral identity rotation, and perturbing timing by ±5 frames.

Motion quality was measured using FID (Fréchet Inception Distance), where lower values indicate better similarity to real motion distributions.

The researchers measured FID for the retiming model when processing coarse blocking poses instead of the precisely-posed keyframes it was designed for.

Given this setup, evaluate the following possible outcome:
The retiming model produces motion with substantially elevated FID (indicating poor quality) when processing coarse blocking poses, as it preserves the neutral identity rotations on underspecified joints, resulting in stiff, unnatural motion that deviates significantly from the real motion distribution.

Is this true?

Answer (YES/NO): NO